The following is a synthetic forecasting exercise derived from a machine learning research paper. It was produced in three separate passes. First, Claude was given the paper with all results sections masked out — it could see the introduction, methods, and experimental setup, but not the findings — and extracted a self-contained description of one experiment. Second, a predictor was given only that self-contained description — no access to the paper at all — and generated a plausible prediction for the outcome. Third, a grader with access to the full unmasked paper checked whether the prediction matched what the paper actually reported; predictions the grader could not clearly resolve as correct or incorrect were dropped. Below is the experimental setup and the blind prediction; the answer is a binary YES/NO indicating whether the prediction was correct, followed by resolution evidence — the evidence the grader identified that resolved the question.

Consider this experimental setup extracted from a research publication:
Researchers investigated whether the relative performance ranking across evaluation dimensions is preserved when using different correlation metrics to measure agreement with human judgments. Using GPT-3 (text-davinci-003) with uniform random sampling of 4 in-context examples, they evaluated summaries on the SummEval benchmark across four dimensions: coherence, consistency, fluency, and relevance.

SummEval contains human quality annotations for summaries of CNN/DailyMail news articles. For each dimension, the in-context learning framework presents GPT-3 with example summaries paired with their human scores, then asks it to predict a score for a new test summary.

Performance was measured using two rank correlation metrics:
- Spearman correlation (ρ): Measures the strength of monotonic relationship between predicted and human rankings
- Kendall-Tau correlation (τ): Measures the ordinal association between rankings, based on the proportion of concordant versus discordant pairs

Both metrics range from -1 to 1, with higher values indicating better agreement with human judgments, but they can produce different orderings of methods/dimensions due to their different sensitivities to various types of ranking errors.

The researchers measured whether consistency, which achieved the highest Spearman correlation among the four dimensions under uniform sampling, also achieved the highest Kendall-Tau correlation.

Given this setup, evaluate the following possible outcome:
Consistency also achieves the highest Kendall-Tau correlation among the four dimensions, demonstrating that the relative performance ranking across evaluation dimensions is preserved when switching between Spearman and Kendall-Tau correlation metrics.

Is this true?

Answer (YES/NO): YES